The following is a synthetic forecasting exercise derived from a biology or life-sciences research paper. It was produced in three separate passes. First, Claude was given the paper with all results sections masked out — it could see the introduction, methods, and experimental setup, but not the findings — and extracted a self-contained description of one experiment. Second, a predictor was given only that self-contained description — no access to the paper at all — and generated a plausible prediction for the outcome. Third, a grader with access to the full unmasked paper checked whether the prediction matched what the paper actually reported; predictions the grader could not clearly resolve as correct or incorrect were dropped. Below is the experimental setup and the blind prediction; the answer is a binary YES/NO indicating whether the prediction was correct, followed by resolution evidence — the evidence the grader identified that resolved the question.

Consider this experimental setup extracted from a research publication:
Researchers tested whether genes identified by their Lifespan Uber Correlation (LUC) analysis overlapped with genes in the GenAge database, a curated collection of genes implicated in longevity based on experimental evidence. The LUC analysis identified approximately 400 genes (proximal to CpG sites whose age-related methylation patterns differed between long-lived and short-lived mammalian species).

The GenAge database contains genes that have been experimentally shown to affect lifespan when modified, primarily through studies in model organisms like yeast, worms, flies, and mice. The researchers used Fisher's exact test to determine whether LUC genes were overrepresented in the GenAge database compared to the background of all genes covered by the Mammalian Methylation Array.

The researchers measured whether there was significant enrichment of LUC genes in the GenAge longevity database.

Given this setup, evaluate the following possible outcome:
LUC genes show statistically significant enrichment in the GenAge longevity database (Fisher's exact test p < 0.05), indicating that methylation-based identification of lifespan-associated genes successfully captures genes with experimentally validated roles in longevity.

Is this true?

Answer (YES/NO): NO